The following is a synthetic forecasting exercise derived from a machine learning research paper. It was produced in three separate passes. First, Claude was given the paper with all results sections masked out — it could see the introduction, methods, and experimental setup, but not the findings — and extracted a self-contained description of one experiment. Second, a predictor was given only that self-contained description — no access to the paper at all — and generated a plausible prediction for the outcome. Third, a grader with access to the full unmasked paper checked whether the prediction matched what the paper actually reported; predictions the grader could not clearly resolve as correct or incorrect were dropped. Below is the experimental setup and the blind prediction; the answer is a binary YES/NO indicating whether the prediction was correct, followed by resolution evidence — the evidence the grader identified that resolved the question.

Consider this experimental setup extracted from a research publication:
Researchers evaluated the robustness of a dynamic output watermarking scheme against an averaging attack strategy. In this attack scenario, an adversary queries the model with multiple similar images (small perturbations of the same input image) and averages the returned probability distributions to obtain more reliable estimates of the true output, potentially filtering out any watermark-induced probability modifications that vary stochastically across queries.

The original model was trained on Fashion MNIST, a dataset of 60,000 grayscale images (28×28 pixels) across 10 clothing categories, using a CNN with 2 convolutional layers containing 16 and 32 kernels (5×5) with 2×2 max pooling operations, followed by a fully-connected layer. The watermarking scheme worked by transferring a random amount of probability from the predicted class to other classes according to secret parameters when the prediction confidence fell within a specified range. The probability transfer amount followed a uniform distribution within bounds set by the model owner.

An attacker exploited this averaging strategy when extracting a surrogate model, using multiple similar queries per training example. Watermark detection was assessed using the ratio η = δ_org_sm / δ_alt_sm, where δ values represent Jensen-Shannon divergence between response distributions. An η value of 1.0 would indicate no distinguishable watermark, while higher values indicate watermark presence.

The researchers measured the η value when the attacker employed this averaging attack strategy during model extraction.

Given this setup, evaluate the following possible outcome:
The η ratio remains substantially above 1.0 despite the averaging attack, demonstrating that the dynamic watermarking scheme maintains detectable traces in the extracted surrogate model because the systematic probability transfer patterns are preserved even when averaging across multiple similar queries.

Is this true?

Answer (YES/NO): YES